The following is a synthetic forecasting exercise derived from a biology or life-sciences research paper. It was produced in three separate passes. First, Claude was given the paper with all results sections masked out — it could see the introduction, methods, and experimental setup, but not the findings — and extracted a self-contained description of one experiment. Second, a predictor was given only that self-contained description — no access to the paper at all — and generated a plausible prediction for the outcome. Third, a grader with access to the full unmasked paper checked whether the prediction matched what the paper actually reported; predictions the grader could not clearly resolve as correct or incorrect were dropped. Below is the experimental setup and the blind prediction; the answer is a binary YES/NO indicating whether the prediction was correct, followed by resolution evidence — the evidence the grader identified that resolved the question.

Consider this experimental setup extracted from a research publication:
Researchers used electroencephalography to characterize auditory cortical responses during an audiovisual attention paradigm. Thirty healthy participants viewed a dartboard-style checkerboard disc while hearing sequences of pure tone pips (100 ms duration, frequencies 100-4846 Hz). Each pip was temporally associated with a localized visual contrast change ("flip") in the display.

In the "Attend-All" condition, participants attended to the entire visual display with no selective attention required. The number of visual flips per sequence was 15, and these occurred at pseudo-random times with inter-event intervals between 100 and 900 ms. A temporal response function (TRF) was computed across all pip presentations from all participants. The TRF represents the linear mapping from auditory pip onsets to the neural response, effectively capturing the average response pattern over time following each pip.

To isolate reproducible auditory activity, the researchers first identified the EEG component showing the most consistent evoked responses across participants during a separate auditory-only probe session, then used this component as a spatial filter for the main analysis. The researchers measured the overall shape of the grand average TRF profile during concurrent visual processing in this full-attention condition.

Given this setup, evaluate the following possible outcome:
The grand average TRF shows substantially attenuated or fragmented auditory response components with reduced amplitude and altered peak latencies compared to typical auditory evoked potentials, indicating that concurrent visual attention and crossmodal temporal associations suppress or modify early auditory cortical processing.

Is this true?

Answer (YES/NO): NO